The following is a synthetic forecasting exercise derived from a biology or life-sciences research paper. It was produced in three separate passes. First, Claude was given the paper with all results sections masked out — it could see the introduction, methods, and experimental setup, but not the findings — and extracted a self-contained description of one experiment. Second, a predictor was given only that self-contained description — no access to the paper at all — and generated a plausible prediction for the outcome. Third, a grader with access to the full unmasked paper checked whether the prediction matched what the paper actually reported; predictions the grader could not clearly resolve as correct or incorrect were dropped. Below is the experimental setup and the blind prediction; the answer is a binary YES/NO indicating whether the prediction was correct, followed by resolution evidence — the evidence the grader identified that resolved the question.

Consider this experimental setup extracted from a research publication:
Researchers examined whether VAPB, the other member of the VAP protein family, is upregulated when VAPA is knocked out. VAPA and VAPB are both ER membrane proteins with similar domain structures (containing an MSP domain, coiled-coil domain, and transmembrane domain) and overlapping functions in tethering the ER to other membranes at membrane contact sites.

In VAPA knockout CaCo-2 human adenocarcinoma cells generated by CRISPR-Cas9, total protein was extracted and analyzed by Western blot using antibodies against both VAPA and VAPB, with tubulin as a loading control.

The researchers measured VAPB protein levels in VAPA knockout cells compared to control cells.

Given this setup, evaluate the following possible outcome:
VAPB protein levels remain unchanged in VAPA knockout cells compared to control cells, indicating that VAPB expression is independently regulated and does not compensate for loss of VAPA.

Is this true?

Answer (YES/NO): NO